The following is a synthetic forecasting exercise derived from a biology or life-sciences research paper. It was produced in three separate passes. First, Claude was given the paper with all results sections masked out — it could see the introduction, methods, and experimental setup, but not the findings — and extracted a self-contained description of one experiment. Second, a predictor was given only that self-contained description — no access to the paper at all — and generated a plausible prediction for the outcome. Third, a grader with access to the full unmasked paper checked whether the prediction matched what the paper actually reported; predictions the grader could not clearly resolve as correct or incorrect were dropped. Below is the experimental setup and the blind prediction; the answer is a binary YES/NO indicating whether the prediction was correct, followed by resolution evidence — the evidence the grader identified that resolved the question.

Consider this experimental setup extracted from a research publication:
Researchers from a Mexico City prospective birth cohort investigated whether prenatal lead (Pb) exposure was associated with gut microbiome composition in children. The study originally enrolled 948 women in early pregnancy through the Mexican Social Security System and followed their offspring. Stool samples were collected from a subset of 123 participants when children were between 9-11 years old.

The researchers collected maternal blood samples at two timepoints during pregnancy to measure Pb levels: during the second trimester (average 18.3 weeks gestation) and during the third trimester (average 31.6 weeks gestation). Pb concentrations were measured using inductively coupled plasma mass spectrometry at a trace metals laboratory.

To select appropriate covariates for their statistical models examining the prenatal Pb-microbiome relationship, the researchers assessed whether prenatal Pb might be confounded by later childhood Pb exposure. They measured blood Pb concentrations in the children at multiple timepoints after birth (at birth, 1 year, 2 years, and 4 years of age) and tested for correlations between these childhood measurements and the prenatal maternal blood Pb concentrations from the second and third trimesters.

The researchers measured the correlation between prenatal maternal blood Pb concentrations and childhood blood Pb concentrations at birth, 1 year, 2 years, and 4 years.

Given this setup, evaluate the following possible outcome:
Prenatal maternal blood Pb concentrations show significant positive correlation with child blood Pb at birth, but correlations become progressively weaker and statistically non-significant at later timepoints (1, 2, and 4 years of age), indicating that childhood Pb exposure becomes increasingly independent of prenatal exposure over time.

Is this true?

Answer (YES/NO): NO